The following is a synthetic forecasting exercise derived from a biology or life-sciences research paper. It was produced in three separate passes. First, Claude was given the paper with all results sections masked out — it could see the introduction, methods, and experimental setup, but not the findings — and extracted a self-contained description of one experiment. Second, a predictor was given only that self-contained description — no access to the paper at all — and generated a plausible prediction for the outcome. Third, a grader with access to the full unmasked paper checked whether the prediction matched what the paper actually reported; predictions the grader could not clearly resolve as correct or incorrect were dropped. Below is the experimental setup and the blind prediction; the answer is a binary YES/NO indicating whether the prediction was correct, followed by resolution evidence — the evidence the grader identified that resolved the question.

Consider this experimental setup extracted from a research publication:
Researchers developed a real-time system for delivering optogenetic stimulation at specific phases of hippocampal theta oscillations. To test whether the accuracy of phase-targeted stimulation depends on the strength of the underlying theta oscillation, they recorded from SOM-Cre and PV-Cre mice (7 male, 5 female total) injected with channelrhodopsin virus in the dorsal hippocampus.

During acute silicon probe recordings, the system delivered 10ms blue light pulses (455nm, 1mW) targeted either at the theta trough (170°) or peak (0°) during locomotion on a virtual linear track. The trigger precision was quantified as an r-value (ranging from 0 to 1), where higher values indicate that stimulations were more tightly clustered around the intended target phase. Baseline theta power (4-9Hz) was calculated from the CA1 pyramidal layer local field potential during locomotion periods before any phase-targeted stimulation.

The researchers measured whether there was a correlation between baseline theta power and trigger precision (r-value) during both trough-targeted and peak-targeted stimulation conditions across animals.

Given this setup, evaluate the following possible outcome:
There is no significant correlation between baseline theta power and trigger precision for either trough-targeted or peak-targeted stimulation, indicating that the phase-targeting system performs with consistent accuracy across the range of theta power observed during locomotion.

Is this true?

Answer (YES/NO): YES